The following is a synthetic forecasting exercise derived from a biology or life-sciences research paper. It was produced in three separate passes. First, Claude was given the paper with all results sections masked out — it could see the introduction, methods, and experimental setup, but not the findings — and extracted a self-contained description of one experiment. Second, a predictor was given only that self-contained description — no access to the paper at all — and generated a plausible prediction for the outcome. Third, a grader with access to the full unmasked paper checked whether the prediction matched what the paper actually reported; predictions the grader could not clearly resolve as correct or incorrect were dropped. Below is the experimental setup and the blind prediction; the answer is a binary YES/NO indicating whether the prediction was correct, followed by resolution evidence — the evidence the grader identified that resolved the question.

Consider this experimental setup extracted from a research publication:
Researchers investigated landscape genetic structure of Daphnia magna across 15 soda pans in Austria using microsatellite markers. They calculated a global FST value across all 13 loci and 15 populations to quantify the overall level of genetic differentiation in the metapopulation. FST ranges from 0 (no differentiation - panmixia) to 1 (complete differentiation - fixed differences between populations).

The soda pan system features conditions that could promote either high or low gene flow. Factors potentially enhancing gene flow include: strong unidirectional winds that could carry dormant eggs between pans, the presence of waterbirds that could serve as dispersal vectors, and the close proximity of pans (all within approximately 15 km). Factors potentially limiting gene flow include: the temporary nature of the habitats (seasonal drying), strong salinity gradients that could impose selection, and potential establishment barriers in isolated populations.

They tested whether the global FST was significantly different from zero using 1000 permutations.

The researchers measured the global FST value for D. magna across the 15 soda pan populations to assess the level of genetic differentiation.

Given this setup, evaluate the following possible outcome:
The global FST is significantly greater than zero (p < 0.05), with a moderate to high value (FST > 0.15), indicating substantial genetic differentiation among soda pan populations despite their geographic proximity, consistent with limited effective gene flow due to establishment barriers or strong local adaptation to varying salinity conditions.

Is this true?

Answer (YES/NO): NO